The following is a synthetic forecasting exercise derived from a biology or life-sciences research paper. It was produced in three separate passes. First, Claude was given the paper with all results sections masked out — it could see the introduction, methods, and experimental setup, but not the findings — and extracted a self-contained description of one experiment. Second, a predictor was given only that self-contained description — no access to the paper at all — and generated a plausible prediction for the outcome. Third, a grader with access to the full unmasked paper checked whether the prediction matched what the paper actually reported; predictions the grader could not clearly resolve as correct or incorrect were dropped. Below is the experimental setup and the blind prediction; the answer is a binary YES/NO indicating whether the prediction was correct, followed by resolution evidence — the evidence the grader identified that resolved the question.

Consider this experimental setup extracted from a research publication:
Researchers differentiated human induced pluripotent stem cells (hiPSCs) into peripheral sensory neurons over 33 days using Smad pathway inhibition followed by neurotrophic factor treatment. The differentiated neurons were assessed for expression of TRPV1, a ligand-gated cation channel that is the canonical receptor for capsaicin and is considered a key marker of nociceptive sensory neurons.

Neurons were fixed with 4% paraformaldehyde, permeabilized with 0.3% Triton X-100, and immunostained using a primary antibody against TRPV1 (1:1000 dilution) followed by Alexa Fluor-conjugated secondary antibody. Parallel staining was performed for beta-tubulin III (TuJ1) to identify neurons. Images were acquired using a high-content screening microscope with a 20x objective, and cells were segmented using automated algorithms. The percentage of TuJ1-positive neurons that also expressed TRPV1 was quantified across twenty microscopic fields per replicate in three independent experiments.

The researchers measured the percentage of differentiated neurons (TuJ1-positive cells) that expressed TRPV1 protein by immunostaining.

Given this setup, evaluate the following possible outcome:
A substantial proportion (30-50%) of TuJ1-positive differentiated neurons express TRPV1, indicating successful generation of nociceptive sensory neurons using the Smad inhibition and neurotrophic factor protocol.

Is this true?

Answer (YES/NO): NO